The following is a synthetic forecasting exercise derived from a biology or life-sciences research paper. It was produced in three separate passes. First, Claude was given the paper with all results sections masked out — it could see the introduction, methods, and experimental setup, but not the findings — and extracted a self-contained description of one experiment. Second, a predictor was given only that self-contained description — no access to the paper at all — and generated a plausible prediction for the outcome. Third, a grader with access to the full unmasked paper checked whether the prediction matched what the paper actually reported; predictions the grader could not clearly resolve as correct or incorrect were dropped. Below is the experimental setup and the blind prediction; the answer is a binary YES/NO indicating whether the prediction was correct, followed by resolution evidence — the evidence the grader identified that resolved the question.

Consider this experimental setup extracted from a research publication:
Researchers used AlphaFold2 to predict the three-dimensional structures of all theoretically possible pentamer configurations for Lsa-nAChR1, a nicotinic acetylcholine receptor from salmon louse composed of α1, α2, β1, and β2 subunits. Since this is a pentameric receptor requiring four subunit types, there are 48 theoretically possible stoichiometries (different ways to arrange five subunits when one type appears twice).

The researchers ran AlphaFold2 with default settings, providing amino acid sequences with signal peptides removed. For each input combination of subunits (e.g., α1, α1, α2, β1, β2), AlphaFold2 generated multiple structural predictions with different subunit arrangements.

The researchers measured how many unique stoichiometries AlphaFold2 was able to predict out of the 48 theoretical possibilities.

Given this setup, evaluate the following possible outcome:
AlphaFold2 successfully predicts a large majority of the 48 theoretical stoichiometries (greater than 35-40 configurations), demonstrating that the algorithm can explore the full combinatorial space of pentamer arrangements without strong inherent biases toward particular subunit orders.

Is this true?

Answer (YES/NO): NO